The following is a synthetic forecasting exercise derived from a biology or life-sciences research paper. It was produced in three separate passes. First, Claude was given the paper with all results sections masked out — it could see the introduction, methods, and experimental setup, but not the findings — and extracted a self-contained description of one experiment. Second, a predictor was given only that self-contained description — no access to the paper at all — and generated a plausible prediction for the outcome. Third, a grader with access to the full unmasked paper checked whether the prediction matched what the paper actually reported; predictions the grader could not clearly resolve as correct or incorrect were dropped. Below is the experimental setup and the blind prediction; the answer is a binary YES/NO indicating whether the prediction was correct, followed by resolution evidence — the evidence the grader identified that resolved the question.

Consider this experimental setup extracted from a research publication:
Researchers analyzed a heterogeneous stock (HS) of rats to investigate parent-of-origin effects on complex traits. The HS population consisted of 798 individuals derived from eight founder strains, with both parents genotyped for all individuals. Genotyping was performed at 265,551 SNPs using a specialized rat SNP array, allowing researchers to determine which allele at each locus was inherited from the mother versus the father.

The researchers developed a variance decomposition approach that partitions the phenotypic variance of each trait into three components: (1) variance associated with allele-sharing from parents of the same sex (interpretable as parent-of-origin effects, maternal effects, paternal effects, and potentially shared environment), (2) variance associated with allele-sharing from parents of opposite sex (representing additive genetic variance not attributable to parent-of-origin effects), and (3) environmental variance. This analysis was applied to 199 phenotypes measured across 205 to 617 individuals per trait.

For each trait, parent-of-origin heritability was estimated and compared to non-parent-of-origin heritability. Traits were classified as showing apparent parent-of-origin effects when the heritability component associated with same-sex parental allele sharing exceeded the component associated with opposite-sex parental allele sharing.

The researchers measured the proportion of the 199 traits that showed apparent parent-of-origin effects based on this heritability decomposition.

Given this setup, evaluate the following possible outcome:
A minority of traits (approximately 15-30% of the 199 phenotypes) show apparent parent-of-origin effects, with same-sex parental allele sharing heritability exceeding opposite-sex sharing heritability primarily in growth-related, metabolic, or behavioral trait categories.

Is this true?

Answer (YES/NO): NO